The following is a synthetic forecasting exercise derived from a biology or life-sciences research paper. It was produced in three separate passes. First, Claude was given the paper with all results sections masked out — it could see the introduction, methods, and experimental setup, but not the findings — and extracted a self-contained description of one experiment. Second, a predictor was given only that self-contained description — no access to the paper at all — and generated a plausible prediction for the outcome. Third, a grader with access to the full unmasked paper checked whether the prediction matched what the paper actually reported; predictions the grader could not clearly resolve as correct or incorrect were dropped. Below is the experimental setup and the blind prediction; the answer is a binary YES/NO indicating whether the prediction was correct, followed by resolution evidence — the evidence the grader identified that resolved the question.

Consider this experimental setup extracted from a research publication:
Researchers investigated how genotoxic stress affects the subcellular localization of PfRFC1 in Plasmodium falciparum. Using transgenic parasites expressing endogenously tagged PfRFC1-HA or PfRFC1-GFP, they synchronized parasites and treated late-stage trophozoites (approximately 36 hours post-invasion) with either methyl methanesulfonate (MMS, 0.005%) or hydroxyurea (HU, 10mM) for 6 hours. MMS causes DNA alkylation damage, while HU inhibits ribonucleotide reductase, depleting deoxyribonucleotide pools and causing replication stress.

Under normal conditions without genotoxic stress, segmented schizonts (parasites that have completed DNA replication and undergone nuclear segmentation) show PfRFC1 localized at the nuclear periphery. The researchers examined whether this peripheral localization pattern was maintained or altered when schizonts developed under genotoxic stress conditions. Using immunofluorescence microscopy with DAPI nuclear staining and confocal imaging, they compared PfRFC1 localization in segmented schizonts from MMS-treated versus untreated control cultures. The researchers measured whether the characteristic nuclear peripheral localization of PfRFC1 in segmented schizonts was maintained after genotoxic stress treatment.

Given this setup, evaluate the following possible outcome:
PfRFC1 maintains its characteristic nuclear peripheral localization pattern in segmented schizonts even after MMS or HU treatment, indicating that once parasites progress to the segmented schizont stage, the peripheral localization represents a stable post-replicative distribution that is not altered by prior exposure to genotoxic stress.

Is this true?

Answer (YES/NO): NO